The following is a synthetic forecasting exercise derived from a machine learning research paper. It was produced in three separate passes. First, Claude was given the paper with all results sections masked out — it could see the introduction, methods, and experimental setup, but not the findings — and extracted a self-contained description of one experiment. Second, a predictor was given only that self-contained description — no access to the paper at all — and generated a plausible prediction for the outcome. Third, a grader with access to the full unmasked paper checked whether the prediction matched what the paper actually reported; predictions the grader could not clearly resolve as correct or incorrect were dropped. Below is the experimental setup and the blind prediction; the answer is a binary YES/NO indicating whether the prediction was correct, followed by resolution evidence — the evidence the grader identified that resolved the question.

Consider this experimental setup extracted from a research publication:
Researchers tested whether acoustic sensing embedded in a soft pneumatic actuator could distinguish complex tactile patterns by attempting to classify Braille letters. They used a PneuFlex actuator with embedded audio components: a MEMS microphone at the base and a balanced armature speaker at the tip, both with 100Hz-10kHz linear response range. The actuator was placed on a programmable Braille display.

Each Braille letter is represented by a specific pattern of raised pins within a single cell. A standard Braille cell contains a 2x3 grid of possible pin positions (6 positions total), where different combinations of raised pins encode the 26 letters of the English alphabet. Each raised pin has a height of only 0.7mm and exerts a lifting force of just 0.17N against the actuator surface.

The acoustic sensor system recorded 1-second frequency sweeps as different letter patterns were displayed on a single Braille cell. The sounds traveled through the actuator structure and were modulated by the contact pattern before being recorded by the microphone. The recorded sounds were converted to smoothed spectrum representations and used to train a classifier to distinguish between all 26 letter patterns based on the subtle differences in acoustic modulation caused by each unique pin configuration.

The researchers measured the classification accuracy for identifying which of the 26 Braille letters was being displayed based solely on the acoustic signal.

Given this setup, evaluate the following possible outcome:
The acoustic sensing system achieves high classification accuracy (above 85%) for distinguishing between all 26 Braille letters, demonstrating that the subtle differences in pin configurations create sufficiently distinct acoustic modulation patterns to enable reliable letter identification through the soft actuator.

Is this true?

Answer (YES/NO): YES